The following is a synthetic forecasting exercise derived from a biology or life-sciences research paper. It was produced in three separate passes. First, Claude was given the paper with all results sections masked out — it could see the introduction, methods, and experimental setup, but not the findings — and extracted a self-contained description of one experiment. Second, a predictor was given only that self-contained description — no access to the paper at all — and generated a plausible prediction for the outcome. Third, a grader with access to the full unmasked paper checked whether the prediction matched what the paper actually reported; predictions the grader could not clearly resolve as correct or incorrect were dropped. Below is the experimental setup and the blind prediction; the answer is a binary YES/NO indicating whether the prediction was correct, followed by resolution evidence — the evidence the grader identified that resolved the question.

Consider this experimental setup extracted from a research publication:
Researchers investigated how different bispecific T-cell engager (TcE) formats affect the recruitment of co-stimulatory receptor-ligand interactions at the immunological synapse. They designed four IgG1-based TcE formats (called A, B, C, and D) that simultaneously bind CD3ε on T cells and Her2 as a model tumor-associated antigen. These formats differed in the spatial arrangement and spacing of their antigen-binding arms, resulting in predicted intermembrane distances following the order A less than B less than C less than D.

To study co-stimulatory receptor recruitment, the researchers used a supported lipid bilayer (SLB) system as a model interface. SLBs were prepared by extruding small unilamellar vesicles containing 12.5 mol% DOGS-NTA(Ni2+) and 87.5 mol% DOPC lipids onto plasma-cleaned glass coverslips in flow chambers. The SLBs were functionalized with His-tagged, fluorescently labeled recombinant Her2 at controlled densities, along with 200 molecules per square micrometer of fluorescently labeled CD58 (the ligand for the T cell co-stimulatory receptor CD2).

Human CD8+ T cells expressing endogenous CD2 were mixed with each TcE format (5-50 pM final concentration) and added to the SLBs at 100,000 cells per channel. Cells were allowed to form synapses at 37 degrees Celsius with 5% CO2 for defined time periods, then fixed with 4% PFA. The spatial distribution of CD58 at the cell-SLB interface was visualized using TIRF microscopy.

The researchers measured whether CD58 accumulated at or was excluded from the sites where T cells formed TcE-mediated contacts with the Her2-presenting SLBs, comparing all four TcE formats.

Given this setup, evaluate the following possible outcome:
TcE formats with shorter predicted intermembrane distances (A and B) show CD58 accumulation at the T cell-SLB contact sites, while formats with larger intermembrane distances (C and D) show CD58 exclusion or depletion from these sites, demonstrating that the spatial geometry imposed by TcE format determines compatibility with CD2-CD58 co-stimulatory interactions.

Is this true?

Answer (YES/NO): NO